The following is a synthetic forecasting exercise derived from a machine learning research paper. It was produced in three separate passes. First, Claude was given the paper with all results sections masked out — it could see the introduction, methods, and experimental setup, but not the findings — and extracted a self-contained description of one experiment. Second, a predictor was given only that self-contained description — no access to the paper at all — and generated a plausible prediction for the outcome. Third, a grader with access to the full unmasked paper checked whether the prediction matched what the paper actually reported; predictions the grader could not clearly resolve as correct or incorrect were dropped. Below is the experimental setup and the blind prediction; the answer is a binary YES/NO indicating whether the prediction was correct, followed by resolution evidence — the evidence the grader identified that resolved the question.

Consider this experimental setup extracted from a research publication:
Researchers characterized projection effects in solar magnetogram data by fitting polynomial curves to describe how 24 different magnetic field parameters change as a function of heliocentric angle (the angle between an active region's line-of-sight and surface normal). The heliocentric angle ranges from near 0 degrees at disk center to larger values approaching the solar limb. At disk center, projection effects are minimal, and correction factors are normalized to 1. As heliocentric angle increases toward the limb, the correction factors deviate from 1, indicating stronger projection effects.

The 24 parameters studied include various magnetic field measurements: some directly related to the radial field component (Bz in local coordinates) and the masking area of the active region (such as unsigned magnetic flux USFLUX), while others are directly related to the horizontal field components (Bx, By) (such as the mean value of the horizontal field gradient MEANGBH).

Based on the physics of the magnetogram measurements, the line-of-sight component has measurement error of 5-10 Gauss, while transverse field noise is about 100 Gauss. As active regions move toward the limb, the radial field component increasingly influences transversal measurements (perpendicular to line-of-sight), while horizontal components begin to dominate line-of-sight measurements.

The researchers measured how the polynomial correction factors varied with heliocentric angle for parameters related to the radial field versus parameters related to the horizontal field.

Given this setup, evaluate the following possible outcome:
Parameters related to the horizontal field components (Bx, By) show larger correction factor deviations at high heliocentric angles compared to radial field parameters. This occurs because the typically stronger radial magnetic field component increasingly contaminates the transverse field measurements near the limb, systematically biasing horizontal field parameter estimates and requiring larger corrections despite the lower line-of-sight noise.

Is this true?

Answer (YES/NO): NO